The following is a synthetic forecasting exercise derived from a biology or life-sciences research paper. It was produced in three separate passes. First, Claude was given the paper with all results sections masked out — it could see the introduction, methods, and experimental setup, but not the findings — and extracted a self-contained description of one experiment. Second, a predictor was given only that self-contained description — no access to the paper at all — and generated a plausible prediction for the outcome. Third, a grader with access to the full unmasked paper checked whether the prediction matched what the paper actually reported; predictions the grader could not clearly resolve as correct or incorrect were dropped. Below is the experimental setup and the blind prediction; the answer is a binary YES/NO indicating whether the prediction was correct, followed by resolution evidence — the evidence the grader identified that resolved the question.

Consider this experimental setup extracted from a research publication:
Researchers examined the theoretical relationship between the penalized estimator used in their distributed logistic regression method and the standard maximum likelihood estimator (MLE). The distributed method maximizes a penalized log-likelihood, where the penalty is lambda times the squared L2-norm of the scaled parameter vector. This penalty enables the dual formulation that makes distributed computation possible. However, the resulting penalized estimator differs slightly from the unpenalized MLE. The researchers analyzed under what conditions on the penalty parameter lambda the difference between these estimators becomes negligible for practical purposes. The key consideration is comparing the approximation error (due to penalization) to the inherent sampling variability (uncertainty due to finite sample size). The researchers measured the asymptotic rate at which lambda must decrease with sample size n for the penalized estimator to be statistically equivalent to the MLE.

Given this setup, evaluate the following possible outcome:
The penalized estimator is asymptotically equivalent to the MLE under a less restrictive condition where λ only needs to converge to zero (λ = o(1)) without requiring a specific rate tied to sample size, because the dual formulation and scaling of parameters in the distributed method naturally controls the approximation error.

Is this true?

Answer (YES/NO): NO